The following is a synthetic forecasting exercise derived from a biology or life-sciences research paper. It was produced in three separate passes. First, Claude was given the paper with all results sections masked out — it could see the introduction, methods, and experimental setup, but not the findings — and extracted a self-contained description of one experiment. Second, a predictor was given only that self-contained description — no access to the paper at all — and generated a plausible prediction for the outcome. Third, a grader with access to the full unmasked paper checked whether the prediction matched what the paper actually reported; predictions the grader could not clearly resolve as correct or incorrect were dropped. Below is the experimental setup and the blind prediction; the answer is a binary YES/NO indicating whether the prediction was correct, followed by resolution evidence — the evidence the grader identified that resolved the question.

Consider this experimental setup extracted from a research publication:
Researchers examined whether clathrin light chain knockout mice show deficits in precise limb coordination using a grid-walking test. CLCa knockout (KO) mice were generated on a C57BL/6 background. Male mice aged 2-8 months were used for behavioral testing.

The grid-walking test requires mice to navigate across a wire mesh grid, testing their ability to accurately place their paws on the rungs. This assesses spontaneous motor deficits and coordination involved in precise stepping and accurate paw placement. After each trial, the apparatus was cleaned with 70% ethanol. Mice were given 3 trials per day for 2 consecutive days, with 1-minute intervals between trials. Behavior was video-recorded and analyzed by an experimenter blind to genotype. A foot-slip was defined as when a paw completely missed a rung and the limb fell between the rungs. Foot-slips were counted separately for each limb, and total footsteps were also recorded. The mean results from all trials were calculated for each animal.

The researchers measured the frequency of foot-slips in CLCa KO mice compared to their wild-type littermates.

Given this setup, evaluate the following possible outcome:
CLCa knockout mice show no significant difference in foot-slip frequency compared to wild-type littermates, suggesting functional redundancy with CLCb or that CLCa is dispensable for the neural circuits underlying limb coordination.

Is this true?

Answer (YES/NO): NO